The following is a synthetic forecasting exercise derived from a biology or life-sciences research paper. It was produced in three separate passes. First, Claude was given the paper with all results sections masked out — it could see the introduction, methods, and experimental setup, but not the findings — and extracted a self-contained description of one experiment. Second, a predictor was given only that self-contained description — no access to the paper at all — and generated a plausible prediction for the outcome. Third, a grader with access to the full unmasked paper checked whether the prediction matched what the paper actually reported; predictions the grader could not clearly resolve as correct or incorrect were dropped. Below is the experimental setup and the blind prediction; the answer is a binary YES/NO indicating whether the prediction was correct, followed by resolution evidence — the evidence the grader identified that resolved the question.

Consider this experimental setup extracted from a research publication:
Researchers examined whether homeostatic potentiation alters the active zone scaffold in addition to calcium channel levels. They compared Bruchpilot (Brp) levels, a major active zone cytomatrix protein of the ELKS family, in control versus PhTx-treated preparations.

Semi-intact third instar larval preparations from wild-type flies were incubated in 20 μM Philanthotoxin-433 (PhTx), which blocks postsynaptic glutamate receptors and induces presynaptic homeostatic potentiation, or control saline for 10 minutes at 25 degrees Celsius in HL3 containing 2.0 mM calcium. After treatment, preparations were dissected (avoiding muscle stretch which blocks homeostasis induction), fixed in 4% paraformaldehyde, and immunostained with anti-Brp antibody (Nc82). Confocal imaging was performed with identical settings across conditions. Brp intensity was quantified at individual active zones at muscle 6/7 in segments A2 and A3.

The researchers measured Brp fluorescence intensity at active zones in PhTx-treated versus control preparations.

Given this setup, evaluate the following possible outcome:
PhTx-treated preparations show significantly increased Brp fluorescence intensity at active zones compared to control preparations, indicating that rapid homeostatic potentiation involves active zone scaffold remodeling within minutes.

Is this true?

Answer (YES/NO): YES